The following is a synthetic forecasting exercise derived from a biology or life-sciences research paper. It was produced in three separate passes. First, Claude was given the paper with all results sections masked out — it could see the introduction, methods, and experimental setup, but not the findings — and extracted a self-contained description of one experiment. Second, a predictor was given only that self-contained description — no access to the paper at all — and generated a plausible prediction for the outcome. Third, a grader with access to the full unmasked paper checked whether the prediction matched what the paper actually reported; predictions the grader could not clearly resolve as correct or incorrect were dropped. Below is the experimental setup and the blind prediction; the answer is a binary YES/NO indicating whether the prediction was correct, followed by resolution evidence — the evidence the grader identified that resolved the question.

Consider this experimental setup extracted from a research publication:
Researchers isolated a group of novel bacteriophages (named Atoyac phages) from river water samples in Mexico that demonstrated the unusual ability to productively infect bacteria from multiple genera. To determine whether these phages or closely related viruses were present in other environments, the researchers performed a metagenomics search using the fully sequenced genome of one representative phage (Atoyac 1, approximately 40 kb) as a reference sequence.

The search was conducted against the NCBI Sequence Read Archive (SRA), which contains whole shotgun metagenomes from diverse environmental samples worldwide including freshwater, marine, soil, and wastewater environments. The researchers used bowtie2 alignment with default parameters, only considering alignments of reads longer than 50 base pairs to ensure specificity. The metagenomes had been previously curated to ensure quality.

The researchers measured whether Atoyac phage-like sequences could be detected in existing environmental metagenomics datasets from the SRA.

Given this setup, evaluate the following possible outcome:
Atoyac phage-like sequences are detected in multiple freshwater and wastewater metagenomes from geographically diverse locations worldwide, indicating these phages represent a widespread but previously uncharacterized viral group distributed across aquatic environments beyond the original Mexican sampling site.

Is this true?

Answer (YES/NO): NO